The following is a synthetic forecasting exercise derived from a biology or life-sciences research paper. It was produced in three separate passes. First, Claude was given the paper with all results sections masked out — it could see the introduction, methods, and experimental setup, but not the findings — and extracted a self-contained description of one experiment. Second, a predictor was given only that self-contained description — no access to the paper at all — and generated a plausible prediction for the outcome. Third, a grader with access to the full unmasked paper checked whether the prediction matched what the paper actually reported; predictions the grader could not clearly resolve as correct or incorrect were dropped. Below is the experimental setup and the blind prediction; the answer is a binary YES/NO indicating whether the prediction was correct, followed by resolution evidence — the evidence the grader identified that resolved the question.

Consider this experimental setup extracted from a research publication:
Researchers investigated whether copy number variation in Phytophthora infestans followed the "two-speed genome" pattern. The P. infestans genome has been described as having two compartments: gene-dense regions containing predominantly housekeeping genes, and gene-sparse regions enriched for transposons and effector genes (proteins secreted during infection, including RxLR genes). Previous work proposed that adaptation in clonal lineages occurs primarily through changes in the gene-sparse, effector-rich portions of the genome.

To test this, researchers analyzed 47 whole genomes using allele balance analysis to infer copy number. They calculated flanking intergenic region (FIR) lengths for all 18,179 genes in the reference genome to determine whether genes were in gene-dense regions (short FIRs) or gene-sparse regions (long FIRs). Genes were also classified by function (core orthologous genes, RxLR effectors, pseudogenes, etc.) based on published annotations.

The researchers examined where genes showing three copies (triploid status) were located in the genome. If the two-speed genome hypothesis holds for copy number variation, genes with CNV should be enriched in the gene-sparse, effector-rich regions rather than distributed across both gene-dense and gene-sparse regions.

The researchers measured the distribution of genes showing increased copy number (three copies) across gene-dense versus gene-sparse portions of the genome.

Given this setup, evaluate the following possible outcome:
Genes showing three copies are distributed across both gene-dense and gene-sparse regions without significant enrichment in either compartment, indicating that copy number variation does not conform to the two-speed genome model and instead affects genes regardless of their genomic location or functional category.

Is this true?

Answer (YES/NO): NO